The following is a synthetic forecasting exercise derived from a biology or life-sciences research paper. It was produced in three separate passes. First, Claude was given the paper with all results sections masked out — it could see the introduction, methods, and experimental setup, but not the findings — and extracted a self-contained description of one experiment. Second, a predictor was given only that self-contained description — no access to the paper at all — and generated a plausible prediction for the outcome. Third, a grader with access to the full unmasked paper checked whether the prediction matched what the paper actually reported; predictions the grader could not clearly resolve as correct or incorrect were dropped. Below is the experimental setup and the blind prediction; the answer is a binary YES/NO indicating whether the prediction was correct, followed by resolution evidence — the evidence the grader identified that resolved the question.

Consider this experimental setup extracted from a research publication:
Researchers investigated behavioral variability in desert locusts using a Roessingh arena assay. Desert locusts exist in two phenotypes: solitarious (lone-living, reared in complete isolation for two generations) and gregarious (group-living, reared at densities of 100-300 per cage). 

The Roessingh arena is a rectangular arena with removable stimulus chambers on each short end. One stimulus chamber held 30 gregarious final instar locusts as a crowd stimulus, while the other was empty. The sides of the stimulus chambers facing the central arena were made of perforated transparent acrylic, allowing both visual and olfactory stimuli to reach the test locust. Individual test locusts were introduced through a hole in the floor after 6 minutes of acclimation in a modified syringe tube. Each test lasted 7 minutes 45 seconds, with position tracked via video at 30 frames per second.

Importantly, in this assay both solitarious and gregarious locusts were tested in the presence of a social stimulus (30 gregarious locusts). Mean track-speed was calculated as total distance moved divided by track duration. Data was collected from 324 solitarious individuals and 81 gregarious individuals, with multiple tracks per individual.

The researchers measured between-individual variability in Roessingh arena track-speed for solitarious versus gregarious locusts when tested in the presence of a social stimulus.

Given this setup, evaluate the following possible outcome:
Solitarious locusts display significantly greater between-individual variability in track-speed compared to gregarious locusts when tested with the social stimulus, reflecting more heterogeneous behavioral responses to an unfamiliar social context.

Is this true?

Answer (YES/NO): YES